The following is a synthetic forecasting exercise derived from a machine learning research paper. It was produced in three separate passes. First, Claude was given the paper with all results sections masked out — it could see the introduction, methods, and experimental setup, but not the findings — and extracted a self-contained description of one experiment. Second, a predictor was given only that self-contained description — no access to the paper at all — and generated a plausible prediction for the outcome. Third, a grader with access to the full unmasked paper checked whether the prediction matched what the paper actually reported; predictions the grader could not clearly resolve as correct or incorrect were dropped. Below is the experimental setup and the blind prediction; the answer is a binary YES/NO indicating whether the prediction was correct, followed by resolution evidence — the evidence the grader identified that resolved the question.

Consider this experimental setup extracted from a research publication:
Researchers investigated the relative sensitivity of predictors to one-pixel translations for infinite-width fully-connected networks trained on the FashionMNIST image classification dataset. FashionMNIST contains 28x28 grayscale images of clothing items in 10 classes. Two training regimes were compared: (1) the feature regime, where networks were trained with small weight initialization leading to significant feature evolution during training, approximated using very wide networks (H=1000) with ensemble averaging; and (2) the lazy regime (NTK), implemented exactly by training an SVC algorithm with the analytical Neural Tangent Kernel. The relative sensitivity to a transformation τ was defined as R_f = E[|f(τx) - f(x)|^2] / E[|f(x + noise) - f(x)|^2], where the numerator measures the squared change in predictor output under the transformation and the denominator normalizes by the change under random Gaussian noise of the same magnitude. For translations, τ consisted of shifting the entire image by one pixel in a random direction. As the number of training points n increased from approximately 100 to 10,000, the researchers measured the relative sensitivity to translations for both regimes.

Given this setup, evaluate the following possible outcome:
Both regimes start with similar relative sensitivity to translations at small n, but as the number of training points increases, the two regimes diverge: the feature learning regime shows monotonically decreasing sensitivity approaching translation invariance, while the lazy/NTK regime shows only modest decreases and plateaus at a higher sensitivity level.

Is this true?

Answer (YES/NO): NO